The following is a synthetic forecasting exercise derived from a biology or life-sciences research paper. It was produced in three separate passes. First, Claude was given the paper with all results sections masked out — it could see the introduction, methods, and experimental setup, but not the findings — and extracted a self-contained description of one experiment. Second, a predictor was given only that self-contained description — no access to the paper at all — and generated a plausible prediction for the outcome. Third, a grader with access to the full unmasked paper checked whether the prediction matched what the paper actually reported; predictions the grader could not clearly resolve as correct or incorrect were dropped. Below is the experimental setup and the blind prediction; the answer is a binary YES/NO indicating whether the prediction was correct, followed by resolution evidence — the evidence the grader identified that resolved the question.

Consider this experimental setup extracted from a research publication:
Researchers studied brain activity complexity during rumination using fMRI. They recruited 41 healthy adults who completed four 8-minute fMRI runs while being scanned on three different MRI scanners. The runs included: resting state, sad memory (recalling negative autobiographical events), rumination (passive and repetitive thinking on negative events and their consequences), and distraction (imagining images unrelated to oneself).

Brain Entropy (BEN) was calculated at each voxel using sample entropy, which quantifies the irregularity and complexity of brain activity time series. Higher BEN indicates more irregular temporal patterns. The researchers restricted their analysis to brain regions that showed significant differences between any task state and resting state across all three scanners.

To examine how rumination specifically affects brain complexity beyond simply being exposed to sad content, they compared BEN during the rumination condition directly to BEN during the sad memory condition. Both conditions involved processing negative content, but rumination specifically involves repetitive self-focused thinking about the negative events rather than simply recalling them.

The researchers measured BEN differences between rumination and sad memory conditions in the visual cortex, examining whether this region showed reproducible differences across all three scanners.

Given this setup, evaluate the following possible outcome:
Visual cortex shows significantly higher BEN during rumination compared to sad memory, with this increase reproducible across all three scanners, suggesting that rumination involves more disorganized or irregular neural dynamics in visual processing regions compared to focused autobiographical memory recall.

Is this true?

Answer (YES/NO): NO